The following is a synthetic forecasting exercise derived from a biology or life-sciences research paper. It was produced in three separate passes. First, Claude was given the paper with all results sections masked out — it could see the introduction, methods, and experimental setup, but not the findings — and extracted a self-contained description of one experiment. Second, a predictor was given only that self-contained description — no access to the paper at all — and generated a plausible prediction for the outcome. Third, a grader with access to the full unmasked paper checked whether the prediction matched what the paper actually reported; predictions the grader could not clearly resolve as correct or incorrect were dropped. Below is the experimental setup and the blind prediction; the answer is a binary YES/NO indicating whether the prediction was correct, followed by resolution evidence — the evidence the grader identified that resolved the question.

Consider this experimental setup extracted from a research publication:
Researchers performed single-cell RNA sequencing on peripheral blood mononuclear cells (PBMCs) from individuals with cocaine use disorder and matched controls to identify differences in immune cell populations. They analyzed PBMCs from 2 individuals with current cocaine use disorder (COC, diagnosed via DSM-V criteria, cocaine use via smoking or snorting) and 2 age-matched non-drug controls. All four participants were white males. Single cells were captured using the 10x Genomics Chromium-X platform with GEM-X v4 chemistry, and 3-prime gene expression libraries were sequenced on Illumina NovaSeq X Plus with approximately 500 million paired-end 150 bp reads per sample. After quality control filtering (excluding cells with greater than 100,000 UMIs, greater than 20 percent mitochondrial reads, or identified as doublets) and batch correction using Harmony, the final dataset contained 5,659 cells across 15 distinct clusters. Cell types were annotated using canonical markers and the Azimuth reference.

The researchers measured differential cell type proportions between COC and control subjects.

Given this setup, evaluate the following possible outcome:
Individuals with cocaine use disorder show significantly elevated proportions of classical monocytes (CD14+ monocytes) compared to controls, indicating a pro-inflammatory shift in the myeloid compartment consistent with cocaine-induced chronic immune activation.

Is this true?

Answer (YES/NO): NO